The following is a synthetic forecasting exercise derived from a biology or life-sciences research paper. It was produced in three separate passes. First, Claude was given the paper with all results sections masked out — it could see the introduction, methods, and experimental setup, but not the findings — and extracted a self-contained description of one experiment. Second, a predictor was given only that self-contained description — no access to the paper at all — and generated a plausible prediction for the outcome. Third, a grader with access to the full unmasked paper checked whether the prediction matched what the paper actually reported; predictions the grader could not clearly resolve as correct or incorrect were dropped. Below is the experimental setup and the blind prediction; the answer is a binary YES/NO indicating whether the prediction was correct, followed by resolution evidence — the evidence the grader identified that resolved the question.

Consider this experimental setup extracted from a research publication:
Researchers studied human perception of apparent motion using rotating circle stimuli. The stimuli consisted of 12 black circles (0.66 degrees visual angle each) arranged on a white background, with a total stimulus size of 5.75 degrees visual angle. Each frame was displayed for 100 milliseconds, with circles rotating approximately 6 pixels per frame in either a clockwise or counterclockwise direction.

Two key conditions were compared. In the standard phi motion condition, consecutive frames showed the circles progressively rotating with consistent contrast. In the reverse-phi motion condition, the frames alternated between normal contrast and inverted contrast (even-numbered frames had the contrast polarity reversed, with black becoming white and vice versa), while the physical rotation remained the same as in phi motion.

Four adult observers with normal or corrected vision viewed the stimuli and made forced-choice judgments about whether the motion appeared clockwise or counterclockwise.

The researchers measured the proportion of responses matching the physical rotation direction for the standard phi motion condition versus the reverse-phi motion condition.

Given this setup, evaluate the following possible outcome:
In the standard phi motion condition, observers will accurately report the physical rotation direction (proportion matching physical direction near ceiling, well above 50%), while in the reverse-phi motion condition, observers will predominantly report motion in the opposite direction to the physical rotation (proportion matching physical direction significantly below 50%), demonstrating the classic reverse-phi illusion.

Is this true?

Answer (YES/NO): YES